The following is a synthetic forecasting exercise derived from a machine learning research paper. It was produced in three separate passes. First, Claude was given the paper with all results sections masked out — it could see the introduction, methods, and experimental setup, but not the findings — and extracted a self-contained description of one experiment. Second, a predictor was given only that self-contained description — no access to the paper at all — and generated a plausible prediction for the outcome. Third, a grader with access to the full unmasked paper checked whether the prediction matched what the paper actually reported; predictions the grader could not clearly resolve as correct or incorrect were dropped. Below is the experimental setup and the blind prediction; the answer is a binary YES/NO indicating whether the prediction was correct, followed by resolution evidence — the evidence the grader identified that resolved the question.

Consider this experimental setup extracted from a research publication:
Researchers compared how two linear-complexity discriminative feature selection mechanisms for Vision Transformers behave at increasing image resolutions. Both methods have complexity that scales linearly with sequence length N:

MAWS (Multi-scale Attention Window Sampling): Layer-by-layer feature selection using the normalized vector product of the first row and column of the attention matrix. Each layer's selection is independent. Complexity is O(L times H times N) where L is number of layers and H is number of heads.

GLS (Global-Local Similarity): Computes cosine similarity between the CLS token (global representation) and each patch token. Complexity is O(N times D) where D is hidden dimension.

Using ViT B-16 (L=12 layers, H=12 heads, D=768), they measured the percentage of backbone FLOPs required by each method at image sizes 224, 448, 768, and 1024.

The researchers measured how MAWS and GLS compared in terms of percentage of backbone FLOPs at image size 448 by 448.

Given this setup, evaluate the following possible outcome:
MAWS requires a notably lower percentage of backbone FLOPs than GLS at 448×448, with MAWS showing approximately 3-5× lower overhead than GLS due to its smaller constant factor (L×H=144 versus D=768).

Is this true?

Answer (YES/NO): YES